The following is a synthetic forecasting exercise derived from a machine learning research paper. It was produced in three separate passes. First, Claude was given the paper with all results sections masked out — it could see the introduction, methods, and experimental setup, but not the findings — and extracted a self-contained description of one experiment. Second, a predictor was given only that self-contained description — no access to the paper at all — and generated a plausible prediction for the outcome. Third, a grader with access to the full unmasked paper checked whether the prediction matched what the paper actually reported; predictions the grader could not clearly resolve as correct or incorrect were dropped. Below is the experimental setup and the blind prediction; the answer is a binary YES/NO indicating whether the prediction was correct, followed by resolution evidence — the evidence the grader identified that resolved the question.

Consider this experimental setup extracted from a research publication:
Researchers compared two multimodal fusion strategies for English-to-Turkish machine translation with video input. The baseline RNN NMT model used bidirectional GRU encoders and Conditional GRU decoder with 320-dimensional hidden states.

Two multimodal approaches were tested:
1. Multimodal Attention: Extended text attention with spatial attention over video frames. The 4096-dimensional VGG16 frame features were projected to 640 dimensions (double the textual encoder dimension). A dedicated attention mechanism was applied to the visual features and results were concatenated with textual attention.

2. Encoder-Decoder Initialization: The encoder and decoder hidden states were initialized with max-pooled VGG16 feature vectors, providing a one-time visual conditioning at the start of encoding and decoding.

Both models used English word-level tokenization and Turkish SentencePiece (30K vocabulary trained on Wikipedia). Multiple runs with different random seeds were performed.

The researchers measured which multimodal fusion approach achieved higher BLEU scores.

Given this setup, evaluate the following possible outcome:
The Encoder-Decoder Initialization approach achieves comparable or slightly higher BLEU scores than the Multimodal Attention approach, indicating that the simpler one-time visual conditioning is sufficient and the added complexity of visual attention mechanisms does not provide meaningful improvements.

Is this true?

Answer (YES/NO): YES